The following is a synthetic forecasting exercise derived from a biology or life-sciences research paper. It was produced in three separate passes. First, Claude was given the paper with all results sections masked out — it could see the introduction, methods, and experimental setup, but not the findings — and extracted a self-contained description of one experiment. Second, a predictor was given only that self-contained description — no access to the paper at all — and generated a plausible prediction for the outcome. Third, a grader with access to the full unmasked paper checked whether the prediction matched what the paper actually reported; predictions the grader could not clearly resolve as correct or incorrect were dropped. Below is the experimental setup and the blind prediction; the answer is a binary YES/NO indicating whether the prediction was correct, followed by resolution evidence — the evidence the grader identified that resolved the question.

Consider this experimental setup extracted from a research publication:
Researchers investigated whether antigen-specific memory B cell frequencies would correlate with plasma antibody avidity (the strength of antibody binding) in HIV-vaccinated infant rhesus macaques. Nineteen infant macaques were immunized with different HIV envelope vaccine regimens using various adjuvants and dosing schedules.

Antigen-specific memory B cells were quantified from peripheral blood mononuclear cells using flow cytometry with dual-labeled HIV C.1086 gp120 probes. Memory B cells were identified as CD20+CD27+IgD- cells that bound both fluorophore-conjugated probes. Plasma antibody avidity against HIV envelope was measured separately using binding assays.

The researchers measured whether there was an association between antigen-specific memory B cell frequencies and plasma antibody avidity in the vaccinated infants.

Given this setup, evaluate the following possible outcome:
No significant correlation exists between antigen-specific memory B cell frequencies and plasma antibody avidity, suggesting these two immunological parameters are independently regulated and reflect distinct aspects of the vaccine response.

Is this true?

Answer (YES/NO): YES